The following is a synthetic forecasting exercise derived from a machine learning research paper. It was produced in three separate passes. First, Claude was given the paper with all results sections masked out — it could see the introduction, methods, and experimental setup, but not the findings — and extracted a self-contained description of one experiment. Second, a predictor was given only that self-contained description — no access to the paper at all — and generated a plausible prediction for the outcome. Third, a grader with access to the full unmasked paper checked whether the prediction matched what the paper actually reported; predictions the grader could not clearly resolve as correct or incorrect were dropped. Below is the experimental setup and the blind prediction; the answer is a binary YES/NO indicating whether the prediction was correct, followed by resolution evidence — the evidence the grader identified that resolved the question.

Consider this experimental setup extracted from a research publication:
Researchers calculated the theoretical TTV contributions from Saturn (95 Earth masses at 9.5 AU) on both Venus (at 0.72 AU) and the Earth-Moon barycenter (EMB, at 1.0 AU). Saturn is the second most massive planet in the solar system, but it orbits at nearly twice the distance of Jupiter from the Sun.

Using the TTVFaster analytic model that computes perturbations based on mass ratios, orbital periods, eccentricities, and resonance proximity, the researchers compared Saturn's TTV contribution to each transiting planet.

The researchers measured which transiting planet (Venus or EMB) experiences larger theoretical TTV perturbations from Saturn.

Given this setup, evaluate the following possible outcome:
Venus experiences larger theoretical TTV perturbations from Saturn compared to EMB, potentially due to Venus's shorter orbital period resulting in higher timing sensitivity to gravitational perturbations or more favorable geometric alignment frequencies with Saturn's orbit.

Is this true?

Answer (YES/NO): NO